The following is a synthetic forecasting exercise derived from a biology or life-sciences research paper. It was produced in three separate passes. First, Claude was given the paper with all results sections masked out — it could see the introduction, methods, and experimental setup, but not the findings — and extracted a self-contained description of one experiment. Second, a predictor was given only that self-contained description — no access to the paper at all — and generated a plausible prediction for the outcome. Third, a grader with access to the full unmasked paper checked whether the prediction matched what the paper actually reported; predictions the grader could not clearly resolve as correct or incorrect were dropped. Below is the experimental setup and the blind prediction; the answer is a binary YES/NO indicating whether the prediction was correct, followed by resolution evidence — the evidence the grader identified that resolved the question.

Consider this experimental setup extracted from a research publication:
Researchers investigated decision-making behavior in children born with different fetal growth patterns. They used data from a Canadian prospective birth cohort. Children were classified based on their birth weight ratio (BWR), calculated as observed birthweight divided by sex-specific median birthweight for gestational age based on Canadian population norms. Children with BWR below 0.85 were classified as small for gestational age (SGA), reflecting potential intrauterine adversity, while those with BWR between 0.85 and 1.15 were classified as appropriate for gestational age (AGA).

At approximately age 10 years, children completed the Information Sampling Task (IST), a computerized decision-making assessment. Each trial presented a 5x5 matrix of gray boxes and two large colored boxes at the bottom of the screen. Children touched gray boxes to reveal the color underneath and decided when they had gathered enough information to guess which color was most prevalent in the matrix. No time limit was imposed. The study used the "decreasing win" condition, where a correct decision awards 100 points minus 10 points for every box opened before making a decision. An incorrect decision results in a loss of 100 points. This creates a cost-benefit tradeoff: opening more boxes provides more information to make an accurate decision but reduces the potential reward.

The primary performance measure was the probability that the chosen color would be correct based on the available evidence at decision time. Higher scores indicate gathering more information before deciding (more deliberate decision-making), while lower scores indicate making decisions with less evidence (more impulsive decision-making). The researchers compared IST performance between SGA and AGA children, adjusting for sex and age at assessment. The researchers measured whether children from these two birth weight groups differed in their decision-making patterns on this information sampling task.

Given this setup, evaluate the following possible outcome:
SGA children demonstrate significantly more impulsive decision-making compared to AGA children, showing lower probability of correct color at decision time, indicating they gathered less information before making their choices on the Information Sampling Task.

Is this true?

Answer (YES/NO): NO